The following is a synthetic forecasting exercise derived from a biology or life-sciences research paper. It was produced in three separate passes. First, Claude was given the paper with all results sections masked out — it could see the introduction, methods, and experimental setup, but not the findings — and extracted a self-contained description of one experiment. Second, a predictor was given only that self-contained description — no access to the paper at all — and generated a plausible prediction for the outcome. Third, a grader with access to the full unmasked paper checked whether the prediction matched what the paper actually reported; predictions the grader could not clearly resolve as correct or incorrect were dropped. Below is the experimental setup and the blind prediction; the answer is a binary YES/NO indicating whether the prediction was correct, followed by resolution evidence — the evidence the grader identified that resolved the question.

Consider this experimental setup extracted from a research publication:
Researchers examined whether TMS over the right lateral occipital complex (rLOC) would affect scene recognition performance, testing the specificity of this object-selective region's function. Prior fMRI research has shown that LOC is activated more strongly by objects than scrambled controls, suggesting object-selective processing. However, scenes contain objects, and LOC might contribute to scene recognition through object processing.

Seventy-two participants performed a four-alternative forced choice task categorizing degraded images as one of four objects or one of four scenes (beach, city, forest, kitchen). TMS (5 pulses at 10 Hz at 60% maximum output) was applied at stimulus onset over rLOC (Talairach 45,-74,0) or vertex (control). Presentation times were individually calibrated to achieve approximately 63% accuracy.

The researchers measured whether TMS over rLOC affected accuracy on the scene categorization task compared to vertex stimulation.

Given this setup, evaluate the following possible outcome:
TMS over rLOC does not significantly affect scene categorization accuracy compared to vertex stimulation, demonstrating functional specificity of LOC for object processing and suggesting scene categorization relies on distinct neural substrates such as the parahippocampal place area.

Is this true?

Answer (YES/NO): YES